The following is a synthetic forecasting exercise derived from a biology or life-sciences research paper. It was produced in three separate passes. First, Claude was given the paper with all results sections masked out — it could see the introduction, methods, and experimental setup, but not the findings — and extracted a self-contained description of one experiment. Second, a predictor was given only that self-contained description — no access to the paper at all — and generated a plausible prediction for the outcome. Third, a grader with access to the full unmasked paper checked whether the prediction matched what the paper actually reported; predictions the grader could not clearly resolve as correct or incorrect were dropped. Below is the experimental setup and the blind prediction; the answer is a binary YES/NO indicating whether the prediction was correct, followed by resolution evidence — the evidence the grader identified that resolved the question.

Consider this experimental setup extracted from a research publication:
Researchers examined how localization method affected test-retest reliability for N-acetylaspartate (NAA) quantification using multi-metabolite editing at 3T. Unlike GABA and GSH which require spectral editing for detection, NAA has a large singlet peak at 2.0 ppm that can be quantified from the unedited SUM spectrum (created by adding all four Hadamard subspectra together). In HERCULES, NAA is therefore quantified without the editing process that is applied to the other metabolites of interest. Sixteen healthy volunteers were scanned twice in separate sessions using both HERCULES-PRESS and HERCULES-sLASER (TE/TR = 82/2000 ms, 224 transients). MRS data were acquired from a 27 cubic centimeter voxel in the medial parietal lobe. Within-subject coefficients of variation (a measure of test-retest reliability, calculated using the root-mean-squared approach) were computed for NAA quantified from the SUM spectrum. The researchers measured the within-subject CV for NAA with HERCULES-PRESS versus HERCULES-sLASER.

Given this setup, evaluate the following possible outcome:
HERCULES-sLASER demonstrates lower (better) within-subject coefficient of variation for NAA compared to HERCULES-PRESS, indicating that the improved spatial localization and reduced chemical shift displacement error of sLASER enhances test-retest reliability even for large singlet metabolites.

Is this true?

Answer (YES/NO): NO